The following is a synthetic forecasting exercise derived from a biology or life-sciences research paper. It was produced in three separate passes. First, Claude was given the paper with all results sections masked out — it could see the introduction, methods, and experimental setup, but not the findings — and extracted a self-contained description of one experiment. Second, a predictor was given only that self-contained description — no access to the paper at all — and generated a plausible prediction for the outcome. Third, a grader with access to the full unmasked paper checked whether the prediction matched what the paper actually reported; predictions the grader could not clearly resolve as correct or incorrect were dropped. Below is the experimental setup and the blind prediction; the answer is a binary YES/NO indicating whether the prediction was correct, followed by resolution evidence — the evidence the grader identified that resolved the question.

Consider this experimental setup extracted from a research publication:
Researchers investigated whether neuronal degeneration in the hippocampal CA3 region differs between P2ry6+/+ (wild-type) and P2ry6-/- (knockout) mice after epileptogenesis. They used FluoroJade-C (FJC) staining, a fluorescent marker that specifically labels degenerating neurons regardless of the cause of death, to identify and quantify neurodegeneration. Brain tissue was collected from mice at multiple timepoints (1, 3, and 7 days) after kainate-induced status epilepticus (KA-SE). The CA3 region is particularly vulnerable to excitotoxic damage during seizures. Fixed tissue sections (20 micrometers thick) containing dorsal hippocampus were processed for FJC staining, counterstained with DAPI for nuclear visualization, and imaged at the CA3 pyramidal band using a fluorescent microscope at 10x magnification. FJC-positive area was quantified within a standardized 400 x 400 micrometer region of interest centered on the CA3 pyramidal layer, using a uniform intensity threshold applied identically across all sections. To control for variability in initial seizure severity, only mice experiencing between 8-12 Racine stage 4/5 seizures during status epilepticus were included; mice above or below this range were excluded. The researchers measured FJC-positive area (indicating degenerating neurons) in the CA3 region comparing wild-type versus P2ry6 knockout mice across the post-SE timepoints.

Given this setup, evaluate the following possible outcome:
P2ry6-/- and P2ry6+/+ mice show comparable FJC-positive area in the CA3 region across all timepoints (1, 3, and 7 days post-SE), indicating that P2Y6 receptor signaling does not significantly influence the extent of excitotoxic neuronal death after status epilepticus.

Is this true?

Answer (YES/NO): NO